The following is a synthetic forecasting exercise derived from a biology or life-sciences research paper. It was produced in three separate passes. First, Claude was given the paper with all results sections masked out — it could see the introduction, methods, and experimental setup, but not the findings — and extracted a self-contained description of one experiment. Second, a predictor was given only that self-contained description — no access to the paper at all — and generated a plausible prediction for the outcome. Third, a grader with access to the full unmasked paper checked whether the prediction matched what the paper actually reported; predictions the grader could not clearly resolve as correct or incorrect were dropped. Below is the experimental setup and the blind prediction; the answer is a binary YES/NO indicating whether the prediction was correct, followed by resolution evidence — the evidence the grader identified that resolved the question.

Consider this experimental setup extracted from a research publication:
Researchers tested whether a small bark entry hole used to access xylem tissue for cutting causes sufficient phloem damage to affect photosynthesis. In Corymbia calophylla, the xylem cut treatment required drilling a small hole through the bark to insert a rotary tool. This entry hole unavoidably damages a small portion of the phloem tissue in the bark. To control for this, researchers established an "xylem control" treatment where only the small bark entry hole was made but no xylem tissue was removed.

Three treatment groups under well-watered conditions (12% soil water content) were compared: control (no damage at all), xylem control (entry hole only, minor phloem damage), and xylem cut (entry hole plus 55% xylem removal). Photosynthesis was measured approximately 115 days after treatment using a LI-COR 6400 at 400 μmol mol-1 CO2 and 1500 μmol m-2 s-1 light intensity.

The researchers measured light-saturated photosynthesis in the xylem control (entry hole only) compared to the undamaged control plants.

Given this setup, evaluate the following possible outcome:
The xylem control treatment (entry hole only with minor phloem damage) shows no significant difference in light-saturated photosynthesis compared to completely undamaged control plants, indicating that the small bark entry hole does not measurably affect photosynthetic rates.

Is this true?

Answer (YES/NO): YES